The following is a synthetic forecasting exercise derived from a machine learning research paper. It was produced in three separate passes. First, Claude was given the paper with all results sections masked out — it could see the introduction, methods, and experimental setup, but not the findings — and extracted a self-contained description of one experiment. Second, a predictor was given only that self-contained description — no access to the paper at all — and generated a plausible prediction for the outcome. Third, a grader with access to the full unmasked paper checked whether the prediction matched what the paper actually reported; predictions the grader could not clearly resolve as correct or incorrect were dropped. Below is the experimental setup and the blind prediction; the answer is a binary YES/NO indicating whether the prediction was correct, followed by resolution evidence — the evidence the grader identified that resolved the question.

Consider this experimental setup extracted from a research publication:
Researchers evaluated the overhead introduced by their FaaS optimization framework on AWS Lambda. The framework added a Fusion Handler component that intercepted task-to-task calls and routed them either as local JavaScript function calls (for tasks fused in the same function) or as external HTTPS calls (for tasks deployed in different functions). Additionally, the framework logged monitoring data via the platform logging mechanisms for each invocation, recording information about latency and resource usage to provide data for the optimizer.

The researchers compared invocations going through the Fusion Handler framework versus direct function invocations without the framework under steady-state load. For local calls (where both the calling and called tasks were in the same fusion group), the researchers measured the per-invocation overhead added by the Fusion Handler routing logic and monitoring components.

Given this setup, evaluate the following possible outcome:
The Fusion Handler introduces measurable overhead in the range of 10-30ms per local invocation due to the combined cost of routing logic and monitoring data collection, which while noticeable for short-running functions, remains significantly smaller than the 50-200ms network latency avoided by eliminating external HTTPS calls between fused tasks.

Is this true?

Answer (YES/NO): NO